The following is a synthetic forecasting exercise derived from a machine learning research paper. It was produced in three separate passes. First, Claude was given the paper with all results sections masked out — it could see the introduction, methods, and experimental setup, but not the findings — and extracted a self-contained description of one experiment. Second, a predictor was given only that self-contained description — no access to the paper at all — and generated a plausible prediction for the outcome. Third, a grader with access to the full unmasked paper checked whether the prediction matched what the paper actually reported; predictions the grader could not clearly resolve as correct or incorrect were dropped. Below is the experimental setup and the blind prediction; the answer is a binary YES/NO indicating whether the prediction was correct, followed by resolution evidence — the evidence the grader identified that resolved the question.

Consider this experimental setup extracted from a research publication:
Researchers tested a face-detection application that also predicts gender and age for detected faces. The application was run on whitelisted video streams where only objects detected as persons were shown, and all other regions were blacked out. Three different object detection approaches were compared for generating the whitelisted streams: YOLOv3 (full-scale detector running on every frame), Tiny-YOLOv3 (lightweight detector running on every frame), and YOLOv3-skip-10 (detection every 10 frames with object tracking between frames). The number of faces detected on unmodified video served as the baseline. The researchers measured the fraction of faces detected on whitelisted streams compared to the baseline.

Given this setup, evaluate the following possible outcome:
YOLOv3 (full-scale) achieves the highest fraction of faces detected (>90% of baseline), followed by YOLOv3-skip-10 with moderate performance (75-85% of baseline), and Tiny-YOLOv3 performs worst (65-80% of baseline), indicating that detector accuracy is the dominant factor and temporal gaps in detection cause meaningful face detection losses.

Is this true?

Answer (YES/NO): NO